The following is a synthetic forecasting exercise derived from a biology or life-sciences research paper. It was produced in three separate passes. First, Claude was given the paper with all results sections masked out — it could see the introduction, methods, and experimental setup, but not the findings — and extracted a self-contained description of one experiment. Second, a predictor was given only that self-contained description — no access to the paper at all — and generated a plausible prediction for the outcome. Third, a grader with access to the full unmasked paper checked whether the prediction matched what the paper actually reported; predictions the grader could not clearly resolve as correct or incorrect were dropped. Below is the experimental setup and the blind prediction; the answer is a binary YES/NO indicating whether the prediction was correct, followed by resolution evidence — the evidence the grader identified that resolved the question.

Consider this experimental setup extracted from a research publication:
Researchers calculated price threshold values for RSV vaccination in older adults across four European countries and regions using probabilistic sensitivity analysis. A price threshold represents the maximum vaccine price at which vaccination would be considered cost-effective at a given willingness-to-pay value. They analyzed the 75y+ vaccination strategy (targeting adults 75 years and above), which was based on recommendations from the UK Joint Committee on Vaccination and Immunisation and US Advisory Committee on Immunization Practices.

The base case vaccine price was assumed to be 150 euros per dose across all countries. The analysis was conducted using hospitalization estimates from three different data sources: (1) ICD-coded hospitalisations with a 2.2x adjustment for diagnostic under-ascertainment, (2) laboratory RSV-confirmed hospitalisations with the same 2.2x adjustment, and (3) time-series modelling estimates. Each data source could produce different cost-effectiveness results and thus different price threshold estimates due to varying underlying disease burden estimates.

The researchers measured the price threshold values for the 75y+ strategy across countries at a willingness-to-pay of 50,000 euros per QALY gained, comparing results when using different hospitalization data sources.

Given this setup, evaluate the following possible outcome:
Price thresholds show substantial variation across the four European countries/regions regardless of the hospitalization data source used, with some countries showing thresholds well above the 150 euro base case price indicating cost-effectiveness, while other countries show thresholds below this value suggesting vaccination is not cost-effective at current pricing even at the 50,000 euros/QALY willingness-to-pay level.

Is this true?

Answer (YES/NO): NO